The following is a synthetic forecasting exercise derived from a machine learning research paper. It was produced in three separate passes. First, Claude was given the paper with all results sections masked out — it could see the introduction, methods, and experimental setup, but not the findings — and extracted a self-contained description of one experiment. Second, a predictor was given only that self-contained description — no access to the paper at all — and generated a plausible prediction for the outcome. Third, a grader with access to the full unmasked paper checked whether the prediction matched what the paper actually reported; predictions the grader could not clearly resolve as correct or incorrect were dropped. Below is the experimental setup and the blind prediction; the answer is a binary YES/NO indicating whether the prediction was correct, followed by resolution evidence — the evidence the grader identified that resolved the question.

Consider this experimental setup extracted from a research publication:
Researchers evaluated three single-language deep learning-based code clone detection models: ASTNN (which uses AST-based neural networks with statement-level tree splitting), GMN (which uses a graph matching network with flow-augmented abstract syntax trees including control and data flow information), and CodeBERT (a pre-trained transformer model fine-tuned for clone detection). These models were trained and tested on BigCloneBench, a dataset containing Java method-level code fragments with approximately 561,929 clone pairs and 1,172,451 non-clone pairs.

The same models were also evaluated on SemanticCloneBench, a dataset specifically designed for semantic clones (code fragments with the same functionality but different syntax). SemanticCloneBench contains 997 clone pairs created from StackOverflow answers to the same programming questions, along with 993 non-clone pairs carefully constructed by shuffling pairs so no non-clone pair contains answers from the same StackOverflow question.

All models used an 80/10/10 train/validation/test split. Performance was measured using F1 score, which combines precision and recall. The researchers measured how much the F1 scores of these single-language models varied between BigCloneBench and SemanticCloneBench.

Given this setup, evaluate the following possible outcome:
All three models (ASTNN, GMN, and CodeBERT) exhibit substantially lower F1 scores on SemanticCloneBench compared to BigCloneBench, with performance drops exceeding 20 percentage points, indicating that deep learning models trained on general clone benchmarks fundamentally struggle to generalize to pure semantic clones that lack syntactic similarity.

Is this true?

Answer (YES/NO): YES